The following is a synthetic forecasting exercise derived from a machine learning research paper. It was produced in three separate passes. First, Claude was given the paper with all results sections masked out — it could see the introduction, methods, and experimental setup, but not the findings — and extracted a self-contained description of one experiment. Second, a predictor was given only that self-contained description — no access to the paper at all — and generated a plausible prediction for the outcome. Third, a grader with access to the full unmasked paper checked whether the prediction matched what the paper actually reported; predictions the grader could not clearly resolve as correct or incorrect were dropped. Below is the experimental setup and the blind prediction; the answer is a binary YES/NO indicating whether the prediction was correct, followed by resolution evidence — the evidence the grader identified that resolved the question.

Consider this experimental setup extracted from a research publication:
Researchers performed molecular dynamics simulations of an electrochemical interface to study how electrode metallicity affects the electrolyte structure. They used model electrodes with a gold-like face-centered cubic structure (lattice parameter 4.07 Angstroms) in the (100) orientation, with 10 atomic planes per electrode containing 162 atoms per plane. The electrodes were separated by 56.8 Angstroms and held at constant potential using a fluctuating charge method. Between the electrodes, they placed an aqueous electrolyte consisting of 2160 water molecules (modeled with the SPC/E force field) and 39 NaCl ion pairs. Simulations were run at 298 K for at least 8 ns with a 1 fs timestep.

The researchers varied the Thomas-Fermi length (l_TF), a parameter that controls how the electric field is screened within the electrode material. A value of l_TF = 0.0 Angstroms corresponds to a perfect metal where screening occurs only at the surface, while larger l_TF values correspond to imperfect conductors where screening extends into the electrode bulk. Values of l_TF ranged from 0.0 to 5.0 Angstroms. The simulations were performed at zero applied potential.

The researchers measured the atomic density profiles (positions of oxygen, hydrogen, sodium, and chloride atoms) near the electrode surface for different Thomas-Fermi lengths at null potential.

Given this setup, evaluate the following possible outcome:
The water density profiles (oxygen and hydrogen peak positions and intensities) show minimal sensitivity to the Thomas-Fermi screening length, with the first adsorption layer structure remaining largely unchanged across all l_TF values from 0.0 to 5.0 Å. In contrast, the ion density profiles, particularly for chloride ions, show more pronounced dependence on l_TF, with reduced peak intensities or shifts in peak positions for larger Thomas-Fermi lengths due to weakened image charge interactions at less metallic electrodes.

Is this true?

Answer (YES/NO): NO